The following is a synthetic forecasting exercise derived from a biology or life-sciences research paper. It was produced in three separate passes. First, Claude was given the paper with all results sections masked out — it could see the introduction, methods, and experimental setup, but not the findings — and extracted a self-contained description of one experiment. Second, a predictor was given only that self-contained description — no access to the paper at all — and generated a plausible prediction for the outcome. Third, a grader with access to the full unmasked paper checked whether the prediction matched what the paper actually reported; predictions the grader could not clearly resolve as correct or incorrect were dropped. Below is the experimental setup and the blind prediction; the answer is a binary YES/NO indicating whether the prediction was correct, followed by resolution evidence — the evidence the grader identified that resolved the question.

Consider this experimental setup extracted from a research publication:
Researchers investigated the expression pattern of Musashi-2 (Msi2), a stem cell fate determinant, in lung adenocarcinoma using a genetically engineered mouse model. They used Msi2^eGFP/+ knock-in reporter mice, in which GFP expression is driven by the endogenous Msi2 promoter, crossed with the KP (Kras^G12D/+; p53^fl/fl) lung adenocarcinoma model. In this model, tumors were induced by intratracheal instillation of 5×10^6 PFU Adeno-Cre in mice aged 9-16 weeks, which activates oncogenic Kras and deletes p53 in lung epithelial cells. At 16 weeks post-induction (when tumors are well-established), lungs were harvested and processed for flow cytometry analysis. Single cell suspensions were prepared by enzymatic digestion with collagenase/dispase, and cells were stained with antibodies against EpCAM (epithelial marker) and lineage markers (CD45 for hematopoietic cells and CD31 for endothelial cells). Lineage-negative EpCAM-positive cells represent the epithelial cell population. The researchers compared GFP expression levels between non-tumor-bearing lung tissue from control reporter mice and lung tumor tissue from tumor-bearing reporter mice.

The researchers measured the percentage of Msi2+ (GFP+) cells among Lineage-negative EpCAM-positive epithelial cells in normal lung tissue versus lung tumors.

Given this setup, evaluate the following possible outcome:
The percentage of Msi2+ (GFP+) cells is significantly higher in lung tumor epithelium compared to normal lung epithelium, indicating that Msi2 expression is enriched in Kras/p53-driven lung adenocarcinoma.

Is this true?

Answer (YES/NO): YES